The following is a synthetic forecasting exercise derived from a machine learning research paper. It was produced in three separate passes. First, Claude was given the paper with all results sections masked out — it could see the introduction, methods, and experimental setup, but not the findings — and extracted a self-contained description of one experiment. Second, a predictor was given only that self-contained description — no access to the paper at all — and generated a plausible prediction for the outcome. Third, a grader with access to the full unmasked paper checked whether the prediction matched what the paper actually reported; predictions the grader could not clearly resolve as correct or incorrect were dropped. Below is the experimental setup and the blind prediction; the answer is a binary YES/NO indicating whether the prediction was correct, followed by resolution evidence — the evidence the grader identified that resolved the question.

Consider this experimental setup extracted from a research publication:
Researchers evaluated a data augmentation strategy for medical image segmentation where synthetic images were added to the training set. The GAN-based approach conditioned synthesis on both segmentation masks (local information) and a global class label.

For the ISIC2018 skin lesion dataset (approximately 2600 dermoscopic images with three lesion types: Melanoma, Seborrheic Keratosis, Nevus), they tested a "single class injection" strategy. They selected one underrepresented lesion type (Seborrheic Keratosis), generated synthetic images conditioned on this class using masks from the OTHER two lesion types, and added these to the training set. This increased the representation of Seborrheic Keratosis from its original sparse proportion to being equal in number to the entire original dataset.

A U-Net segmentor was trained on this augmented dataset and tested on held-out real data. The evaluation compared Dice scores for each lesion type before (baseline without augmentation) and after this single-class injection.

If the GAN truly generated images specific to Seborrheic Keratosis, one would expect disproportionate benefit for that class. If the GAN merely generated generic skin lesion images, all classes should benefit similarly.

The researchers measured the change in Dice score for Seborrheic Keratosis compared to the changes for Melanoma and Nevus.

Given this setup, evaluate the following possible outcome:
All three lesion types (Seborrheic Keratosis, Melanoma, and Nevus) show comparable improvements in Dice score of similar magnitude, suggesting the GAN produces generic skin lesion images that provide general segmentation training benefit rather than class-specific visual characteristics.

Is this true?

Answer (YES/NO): NO